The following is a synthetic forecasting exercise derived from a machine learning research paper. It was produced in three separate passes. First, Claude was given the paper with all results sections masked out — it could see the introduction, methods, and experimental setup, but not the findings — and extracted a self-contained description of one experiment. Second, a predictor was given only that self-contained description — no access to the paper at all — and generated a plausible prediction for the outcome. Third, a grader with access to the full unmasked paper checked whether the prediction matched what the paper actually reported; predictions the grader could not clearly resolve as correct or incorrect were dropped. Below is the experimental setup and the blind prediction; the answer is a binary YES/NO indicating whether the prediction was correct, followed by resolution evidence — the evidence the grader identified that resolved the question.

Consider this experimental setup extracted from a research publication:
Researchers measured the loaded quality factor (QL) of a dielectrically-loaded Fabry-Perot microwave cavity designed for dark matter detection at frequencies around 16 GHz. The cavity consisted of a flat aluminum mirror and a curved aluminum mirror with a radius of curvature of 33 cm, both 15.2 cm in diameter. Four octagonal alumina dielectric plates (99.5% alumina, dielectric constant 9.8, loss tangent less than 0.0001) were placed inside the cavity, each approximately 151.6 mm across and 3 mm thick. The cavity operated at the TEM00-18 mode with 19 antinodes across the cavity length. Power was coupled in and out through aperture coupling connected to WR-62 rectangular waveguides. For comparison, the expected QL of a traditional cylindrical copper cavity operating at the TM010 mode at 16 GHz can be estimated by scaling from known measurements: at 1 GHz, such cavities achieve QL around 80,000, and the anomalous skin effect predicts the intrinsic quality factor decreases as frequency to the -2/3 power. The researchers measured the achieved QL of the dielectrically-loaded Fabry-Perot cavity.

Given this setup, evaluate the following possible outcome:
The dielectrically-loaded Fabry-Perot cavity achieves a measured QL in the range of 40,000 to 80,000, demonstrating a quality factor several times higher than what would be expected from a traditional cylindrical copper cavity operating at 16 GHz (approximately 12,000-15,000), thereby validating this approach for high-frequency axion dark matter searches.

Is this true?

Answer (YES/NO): NO